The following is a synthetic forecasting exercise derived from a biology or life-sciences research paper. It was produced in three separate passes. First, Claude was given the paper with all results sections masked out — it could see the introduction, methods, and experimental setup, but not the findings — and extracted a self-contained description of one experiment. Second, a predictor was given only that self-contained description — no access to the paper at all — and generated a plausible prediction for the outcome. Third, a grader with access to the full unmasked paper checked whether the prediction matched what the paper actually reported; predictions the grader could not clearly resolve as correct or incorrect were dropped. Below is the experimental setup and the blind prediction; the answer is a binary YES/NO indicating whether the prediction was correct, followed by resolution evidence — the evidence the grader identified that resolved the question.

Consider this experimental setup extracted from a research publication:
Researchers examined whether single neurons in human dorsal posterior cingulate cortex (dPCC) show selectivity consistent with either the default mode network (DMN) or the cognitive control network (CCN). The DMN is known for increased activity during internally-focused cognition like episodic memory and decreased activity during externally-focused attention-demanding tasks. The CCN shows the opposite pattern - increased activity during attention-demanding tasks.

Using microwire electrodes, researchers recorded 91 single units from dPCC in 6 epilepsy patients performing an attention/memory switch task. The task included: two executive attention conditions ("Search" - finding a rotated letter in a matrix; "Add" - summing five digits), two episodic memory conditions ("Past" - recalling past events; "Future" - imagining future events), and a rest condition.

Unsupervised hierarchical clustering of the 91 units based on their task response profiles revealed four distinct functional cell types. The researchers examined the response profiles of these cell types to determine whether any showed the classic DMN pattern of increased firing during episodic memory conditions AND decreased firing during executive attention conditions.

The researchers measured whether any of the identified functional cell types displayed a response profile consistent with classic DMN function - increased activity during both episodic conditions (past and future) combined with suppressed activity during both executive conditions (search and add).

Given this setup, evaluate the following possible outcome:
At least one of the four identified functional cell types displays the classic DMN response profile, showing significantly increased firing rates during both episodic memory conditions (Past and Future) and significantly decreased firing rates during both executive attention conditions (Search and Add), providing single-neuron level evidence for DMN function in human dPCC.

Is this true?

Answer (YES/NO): YES